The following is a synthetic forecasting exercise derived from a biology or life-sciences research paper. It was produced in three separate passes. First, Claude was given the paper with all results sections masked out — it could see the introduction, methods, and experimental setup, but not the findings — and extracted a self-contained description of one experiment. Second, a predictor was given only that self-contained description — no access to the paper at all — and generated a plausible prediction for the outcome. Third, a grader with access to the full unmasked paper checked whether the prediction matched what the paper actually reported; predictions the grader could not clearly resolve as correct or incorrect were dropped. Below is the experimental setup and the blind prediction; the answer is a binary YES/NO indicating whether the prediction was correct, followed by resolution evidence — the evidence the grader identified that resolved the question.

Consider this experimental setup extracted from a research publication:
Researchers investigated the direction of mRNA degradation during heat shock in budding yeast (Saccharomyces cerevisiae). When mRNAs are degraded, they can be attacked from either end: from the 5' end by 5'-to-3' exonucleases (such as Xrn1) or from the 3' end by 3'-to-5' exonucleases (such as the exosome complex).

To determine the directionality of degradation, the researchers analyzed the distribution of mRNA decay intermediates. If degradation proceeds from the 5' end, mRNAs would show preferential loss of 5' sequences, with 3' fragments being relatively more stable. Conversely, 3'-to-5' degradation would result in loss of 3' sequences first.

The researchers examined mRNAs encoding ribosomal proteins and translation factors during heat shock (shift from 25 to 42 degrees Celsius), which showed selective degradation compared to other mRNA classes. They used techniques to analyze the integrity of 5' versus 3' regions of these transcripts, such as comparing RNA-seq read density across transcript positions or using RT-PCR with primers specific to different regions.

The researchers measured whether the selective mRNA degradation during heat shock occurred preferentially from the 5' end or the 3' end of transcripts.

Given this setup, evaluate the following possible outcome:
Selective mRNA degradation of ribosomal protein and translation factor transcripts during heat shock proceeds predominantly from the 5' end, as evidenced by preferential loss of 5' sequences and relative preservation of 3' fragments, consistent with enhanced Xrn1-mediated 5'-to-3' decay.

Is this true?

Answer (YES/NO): YES